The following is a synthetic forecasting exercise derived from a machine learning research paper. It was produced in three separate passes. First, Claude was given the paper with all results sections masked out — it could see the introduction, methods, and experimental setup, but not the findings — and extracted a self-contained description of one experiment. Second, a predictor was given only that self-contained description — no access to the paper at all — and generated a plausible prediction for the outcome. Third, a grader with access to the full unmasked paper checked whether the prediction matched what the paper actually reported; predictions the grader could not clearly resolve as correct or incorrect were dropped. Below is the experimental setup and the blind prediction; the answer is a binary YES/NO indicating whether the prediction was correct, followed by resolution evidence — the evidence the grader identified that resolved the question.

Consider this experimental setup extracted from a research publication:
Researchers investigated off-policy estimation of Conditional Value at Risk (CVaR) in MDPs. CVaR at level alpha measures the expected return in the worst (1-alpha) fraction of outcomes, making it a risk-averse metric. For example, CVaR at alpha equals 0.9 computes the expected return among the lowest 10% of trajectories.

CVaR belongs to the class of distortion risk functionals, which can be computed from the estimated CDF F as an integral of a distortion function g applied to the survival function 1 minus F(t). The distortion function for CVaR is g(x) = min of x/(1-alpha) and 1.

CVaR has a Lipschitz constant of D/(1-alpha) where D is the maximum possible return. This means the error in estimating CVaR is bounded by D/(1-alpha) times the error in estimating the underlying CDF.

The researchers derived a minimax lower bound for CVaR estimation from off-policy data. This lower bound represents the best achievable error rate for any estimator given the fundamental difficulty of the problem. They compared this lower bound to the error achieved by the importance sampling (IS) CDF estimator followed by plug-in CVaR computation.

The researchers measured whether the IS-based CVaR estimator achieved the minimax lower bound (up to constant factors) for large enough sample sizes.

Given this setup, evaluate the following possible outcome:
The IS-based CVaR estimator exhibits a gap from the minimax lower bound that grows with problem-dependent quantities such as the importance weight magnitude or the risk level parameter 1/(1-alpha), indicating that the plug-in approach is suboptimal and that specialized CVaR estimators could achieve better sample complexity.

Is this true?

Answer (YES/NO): NO